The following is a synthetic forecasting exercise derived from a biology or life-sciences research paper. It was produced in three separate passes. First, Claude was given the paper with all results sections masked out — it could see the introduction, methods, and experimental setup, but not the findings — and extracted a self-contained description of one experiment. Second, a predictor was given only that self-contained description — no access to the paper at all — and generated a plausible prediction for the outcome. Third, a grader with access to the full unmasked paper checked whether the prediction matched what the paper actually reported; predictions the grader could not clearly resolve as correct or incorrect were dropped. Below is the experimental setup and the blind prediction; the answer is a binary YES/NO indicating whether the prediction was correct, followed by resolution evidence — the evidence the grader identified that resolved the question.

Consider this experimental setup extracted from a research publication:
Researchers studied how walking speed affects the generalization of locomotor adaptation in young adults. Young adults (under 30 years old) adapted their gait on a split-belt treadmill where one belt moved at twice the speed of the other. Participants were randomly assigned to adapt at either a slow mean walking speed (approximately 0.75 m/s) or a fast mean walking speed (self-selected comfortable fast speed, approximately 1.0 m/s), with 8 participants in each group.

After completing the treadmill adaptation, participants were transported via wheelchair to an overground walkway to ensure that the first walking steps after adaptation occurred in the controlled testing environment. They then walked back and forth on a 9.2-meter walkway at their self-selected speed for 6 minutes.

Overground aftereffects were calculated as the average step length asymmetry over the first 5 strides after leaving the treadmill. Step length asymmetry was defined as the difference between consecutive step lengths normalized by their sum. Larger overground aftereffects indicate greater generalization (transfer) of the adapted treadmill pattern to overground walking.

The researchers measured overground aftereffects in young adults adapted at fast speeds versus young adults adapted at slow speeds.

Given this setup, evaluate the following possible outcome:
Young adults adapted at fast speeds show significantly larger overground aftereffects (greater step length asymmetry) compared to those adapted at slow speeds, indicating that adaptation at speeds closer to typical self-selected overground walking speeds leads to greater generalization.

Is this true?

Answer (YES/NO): YES